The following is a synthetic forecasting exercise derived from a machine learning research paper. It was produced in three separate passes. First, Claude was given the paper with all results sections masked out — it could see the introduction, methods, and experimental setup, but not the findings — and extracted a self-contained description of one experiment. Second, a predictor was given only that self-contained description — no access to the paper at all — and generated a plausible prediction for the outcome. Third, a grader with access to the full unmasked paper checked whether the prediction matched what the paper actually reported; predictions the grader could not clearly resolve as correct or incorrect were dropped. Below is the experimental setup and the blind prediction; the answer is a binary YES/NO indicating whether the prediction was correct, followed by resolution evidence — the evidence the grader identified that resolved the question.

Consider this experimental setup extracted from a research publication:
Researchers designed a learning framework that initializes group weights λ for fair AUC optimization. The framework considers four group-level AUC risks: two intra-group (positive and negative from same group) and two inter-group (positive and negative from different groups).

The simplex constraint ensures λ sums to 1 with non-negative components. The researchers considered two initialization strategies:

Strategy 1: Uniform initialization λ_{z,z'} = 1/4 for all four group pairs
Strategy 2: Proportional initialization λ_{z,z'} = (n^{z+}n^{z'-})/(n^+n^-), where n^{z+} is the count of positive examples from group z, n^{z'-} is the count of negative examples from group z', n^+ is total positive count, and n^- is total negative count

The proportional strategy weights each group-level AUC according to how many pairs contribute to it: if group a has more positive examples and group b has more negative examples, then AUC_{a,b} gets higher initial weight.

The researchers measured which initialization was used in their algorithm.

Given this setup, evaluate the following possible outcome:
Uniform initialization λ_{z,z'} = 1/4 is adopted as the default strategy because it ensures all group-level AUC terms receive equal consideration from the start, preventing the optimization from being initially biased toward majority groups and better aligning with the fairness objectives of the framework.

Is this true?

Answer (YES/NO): NO